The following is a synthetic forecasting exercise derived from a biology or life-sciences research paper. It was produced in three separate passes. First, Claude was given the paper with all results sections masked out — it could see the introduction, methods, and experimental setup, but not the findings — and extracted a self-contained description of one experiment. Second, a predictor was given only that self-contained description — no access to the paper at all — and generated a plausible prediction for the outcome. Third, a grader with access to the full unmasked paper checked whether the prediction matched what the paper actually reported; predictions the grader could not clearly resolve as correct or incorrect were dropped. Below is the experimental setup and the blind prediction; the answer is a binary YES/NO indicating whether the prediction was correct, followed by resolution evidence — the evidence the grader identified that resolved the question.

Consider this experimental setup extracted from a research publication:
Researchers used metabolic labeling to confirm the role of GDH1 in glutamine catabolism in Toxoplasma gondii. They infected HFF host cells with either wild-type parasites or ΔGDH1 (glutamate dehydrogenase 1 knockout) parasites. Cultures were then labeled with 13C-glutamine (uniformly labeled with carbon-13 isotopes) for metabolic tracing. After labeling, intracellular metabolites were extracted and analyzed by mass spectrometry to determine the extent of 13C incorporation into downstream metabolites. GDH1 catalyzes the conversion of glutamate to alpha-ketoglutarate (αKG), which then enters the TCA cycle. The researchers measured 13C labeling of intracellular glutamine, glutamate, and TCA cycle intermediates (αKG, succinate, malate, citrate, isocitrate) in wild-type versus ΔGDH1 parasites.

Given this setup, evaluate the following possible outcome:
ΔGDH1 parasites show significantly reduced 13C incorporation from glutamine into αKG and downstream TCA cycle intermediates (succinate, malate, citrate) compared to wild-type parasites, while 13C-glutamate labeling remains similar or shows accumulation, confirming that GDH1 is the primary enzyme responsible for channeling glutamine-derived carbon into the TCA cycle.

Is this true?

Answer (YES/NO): NO